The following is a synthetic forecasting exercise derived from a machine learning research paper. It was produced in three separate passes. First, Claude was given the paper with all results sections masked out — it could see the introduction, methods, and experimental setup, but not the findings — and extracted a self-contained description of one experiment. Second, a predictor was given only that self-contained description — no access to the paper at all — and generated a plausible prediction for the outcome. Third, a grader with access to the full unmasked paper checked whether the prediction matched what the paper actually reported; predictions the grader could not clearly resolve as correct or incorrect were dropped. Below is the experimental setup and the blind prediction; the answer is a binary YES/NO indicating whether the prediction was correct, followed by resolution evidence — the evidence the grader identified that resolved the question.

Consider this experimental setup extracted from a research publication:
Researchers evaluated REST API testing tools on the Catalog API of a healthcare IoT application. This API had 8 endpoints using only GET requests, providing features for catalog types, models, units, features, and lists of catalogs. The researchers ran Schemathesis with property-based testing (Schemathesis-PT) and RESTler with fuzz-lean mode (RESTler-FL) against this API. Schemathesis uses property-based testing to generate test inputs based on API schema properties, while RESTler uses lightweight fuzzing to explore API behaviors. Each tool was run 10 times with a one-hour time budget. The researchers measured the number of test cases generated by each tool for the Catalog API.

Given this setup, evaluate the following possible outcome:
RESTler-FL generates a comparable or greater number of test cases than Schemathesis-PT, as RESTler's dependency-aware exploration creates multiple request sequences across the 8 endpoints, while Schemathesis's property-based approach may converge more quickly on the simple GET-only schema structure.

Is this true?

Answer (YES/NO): YES